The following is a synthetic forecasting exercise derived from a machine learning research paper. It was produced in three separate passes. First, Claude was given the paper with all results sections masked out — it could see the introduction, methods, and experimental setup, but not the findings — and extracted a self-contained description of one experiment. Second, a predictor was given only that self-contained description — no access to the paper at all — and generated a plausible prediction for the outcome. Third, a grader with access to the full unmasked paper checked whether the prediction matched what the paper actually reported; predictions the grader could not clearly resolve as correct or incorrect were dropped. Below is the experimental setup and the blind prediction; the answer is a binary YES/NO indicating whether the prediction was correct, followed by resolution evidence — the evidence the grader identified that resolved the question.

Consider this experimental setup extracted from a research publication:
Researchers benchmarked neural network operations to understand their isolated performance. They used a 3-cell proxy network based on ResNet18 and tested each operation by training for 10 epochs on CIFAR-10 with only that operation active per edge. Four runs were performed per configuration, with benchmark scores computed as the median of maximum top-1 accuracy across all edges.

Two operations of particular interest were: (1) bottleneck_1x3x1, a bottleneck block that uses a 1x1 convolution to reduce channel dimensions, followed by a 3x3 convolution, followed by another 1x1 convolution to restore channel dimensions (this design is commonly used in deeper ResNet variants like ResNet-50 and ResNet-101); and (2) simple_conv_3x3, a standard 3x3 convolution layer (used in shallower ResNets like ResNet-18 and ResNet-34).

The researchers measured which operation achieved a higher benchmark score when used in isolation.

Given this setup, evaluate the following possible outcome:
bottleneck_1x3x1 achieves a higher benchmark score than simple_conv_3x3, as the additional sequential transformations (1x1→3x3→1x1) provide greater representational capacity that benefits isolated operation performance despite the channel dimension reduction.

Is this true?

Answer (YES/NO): NO